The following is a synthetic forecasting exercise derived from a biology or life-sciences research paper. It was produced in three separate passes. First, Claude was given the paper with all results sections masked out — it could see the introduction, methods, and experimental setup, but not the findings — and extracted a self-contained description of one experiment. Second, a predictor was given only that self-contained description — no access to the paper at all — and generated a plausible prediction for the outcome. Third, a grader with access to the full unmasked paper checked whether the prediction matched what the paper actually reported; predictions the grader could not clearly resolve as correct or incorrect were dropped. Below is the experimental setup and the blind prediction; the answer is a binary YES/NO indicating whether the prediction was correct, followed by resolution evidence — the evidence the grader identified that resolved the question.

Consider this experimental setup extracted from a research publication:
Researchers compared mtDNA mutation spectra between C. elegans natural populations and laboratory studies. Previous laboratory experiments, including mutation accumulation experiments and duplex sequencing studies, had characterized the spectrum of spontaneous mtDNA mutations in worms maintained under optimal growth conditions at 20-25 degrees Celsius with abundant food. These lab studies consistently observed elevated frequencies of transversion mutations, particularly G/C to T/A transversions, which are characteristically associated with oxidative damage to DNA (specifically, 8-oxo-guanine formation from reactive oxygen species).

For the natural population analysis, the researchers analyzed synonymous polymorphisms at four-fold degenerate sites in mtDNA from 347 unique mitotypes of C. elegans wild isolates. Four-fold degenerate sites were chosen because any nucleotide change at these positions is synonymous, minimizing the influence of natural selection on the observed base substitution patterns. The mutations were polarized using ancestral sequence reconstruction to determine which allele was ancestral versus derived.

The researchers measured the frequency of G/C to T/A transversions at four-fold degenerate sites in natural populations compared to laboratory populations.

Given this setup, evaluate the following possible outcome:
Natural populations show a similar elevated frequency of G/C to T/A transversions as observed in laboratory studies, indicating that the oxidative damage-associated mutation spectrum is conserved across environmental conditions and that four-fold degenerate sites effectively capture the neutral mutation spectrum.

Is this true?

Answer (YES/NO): NO